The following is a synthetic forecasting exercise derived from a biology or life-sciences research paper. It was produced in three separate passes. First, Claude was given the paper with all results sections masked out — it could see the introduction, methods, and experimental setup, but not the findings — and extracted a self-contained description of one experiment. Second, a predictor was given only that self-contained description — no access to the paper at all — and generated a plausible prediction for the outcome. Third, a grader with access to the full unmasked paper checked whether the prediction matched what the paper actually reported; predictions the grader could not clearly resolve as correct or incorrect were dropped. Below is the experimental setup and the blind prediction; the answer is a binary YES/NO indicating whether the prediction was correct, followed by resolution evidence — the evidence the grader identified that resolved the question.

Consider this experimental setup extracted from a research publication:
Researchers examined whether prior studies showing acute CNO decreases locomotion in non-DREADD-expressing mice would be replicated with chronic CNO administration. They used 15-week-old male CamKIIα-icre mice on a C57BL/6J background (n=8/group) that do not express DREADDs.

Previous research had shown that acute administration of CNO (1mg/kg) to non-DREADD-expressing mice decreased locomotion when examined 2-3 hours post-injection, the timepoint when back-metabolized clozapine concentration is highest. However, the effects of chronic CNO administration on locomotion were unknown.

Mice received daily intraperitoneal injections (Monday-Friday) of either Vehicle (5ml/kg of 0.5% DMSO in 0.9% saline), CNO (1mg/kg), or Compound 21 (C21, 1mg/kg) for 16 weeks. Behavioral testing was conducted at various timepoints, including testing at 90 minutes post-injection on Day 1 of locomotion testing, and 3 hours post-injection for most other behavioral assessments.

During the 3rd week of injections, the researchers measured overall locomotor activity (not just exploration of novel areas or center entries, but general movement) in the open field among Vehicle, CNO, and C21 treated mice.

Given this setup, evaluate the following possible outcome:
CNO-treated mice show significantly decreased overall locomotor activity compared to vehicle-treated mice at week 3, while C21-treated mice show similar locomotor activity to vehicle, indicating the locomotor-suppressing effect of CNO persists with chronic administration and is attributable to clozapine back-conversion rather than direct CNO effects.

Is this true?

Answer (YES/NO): NO